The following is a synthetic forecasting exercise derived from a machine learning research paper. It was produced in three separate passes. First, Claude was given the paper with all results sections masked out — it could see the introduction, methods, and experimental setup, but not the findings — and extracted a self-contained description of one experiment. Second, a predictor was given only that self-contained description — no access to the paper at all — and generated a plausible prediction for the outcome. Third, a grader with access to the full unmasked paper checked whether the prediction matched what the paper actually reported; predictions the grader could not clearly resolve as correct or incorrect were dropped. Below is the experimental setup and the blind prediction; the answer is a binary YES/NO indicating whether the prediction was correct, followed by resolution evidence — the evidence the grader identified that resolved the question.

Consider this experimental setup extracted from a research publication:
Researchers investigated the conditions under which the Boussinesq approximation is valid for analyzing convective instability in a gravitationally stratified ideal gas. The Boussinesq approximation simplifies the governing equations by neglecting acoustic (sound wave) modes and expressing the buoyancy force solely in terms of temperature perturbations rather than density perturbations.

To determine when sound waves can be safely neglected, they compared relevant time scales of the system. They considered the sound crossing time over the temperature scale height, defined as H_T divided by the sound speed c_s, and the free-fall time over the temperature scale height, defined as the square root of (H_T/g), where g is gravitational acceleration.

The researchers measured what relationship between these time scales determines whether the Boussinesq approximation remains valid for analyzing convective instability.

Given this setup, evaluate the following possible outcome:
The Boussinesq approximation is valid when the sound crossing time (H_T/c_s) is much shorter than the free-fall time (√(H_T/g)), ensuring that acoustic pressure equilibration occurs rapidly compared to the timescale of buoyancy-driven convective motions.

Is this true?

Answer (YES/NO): NO